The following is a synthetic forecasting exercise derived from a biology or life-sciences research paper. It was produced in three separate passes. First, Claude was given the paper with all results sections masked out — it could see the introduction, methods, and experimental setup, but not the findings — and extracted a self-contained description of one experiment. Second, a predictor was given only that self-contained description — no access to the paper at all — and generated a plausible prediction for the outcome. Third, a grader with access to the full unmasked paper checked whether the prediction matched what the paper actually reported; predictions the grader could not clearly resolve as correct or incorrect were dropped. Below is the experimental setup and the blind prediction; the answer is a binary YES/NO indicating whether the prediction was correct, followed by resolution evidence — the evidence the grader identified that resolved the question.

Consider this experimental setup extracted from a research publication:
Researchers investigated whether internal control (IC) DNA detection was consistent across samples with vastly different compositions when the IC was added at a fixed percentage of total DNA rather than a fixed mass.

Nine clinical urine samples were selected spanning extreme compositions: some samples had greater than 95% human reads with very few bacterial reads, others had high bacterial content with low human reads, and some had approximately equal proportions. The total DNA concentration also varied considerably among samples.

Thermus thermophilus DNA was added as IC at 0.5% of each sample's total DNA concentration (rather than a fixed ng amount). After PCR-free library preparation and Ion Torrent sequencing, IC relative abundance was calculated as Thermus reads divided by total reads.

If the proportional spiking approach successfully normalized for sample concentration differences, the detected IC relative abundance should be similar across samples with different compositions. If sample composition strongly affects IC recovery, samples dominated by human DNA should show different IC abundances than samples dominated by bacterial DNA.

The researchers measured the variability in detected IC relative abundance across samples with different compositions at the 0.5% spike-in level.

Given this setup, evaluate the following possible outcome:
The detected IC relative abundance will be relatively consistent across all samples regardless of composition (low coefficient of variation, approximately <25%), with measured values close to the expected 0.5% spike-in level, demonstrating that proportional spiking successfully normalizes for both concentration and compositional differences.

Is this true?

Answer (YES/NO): NO